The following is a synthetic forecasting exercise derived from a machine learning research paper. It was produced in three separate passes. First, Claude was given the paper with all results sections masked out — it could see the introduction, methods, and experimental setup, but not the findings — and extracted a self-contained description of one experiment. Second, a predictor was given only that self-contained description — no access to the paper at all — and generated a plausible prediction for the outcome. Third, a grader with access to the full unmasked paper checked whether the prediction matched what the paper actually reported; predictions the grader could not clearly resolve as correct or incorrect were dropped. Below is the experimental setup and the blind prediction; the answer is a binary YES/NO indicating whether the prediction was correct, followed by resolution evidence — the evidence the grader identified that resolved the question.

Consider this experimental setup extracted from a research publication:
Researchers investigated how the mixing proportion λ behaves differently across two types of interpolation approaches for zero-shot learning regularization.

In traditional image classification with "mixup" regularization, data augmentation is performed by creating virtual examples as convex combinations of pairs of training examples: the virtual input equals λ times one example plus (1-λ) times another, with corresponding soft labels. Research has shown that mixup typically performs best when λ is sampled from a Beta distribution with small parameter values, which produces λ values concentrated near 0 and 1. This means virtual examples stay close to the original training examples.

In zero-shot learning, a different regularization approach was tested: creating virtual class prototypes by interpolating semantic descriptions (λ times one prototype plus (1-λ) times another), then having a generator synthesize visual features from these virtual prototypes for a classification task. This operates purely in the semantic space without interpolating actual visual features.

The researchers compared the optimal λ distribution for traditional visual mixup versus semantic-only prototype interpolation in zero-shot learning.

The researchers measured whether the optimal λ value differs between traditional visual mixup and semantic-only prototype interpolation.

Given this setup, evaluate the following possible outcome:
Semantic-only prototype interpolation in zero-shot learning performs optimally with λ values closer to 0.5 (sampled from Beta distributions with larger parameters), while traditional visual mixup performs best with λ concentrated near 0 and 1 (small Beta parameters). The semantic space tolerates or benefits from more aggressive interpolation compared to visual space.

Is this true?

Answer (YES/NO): YES